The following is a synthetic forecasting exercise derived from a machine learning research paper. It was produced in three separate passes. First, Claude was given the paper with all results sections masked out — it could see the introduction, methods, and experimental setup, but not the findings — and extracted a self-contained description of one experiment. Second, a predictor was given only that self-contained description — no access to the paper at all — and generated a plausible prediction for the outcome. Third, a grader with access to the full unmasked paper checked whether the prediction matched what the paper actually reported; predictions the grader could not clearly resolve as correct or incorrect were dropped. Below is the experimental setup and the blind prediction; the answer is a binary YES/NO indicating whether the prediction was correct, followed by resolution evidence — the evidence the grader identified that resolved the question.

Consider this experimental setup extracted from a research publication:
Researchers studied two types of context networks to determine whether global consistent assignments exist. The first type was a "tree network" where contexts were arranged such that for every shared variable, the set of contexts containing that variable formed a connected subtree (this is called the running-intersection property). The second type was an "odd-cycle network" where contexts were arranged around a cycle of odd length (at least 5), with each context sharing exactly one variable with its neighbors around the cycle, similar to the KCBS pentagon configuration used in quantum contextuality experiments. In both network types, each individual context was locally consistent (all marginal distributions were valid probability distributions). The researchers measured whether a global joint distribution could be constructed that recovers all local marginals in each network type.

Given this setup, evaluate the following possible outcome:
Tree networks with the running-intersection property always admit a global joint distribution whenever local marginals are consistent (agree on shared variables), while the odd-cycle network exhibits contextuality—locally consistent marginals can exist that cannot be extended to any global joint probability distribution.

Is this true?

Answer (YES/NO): YES